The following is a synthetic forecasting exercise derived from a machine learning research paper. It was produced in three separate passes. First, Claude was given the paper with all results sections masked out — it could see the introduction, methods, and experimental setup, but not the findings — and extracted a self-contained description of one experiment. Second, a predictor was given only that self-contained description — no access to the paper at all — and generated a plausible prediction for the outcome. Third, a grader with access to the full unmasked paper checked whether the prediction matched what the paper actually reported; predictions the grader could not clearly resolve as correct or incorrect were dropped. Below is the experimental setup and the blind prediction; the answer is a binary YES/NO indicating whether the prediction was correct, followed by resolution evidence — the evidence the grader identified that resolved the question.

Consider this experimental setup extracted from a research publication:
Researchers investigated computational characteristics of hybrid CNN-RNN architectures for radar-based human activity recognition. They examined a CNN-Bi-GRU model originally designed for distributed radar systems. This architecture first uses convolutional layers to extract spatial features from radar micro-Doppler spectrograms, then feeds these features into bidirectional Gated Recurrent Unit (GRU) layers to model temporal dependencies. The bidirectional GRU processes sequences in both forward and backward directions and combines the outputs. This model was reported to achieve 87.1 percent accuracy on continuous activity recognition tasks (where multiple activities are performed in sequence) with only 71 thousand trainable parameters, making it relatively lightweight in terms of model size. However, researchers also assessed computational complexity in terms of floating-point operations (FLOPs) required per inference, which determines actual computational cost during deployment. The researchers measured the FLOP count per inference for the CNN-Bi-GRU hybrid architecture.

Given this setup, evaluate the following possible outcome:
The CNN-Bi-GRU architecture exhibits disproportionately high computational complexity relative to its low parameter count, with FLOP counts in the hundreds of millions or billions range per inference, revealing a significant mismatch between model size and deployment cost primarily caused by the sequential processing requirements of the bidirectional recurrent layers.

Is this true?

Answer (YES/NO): NO